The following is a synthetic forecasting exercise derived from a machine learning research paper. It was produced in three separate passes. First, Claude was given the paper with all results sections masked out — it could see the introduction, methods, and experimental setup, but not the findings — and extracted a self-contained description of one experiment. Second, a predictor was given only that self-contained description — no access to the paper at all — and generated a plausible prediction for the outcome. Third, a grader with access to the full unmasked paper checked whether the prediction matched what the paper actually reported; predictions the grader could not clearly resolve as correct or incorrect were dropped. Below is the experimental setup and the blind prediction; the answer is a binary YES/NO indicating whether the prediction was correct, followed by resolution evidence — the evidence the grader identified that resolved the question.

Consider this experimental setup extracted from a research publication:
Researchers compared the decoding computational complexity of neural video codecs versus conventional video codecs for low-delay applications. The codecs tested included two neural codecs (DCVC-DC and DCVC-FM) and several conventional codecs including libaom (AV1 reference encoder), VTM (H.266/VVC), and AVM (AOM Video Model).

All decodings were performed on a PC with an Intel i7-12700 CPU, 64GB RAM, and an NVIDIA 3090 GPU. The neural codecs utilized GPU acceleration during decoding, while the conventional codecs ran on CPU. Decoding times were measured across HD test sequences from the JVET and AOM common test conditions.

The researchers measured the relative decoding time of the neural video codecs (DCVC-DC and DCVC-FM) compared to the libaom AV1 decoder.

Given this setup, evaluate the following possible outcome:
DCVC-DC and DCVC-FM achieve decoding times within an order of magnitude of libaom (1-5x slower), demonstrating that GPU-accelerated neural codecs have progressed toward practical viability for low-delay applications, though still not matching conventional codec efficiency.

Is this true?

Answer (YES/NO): NO